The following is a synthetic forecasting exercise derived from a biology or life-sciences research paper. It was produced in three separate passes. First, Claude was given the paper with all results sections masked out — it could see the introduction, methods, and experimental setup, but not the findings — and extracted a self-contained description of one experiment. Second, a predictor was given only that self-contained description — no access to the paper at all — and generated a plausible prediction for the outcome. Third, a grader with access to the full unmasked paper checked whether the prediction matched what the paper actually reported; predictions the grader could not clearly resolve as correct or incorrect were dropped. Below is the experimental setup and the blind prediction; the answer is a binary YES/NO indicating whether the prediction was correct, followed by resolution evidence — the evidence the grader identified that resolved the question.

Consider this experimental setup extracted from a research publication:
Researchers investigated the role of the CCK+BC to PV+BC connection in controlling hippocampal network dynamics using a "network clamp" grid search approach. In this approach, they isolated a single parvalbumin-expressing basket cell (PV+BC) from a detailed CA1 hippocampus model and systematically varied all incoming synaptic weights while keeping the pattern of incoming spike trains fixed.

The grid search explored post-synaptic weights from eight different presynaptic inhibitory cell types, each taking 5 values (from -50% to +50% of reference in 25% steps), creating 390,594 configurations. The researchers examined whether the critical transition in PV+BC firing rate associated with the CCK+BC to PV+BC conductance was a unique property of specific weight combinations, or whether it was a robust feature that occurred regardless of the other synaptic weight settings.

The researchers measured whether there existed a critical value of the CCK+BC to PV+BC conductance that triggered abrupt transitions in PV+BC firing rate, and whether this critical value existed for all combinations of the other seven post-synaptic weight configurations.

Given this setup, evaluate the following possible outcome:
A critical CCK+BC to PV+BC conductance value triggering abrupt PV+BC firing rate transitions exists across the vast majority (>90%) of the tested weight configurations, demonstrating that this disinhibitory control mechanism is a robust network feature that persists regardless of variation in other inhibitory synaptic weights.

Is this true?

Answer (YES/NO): YES